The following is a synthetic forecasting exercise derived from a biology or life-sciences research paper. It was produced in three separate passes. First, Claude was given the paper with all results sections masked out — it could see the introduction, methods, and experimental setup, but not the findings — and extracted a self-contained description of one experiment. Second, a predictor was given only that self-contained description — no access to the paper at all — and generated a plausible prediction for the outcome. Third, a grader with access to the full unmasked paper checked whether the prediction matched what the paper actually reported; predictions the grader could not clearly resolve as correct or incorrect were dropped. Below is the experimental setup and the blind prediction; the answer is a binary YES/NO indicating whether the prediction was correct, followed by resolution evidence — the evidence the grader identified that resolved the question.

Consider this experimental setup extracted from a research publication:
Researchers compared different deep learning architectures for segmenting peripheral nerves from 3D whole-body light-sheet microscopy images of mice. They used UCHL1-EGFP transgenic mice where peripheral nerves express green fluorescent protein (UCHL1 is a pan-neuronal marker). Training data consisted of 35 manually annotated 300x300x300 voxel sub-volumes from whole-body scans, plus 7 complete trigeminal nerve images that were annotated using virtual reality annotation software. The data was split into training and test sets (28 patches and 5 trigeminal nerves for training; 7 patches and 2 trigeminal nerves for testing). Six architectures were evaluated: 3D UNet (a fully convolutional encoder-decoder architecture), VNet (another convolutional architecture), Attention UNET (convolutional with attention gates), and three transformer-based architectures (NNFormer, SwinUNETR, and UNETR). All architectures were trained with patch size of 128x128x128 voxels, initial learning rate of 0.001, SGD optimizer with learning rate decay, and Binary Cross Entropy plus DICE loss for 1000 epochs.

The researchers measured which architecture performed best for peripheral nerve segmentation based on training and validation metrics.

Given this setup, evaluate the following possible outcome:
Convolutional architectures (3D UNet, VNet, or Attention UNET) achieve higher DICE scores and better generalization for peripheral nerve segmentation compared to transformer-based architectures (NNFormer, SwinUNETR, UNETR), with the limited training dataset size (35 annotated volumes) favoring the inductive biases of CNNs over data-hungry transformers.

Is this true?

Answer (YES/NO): YES